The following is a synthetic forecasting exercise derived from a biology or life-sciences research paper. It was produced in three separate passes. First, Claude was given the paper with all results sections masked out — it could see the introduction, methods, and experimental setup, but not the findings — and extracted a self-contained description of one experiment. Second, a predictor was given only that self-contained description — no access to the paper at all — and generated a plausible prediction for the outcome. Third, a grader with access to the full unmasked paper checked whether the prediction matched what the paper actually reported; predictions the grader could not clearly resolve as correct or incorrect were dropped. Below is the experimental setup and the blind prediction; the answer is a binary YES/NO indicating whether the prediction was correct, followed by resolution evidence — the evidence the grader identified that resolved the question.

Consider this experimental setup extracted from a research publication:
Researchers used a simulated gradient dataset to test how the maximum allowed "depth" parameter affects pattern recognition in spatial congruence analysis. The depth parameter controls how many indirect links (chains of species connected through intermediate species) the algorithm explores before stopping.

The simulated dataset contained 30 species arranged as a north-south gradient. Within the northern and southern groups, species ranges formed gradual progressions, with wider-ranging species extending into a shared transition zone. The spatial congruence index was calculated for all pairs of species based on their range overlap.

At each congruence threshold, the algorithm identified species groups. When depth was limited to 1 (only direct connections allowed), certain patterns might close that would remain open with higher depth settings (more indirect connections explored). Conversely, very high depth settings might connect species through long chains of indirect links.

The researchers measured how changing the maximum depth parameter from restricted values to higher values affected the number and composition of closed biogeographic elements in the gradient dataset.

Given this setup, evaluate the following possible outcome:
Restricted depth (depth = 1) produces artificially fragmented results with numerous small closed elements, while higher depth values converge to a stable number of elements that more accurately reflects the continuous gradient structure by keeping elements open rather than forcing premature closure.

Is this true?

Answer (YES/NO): NO